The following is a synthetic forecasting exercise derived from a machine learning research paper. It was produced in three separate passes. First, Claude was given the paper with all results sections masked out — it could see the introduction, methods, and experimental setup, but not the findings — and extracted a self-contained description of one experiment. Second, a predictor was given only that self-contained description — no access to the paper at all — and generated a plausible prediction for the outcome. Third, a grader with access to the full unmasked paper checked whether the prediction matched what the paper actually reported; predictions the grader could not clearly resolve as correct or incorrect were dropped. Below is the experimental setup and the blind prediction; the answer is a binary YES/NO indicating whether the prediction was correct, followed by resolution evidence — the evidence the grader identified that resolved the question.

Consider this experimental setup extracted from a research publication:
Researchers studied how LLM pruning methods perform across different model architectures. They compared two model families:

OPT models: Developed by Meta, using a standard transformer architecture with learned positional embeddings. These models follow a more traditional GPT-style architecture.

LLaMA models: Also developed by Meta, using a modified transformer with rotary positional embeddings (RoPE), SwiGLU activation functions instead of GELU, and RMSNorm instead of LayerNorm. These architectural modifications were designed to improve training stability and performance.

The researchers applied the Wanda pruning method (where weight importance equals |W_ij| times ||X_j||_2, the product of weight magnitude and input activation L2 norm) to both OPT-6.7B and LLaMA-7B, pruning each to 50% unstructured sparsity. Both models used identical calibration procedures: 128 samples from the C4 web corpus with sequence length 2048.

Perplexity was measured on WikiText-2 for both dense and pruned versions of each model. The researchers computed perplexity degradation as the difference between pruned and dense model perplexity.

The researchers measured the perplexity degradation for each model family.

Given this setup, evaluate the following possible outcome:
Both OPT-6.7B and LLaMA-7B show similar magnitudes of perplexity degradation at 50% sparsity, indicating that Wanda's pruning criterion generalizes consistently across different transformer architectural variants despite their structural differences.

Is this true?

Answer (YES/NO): NO